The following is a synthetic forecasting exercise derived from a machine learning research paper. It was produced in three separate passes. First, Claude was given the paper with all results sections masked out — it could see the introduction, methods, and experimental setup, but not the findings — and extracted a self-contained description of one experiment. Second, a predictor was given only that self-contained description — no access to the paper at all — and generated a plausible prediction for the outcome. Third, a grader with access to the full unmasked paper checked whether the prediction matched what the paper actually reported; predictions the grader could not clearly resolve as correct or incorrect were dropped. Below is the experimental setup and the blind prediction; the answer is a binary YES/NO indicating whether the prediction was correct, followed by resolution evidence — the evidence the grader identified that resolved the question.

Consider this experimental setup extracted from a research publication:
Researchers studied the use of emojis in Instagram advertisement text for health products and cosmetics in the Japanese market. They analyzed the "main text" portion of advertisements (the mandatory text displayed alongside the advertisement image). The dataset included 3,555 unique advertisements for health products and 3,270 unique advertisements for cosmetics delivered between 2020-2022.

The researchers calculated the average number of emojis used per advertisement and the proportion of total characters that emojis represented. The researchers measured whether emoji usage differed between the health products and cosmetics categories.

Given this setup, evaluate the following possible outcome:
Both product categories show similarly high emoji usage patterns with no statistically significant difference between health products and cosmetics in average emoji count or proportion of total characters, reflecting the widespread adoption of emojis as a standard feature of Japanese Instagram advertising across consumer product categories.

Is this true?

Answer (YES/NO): NO